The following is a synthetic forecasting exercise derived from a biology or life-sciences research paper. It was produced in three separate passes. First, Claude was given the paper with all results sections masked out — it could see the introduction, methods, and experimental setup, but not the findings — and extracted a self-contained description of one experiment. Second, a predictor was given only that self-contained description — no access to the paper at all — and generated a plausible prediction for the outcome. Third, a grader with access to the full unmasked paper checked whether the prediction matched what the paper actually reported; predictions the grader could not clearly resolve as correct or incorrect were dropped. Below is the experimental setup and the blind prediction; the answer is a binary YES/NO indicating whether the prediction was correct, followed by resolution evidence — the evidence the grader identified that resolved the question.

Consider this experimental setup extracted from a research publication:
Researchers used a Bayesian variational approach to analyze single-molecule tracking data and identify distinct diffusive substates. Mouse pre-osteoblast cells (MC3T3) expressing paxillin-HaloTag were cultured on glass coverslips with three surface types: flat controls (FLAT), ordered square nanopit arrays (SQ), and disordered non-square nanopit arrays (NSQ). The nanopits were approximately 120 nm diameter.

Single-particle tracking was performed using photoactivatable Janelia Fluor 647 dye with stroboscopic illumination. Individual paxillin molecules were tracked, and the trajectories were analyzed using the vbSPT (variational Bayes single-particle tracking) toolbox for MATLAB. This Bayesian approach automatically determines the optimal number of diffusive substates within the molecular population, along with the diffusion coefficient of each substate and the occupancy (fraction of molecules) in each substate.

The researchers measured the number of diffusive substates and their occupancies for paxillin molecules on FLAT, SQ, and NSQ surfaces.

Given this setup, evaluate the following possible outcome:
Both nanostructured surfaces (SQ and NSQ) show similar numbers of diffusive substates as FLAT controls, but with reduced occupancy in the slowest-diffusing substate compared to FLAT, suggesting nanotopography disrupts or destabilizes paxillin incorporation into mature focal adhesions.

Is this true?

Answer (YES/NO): NO